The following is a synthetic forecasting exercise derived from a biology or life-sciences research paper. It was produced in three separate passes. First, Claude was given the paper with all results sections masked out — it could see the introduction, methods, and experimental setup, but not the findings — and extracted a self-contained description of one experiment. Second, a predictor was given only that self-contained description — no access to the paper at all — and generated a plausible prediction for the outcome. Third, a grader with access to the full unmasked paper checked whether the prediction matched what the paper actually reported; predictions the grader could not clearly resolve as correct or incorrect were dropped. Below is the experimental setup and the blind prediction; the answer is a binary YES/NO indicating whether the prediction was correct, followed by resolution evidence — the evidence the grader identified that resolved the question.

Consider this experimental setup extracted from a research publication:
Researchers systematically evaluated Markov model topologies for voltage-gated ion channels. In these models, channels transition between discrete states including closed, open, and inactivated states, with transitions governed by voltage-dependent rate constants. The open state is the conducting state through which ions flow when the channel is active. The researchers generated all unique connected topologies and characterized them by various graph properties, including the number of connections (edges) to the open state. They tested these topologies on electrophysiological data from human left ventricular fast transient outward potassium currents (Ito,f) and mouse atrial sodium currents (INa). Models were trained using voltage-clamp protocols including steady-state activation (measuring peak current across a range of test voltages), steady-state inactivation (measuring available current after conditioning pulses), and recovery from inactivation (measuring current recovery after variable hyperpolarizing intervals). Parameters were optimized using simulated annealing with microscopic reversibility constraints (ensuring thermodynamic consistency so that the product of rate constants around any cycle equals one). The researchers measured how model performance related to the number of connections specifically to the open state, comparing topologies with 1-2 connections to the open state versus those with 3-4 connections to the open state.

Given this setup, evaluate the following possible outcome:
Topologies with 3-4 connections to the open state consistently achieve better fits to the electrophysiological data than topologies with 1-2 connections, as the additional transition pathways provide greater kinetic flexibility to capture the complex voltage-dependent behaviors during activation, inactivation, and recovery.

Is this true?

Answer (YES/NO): NO